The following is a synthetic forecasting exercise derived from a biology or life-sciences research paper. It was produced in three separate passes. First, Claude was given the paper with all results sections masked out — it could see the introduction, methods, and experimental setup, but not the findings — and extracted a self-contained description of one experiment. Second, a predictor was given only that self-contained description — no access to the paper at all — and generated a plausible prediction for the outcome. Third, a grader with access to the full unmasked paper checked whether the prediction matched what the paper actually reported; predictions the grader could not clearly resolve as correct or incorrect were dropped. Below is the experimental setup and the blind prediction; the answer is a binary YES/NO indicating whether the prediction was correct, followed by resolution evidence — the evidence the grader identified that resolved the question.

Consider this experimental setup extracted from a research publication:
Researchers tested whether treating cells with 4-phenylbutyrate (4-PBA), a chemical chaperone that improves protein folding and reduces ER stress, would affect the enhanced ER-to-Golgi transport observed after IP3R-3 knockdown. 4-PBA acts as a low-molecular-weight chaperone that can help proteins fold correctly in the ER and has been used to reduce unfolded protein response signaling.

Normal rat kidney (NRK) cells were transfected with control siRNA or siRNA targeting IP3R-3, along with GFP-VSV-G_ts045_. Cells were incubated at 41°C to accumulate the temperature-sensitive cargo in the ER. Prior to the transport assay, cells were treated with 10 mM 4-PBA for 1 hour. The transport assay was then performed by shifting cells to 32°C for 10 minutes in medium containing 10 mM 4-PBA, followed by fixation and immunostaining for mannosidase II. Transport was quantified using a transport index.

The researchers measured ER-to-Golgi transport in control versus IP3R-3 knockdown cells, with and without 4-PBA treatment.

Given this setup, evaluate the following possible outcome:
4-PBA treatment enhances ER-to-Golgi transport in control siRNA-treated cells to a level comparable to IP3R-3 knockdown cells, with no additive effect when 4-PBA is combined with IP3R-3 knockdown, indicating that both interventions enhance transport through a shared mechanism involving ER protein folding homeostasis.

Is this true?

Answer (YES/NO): NO